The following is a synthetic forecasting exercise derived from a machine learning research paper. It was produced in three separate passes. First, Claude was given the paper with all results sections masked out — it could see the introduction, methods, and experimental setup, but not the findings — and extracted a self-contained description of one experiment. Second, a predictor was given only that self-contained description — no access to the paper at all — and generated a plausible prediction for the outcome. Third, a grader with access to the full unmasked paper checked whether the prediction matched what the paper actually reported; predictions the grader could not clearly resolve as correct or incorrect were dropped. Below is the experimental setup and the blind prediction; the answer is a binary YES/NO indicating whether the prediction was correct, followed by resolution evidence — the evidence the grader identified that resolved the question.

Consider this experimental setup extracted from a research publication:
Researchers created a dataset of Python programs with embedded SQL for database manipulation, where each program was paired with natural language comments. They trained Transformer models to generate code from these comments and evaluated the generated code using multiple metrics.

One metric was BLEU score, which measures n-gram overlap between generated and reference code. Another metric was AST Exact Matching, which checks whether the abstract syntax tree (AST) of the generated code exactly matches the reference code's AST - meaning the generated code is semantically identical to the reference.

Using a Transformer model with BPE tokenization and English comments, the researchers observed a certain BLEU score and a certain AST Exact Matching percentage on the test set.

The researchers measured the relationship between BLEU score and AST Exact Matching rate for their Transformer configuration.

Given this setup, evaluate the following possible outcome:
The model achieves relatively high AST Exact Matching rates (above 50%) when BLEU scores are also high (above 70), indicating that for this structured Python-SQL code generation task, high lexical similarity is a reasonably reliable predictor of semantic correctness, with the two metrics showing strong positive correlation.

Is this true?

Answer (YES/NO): NO